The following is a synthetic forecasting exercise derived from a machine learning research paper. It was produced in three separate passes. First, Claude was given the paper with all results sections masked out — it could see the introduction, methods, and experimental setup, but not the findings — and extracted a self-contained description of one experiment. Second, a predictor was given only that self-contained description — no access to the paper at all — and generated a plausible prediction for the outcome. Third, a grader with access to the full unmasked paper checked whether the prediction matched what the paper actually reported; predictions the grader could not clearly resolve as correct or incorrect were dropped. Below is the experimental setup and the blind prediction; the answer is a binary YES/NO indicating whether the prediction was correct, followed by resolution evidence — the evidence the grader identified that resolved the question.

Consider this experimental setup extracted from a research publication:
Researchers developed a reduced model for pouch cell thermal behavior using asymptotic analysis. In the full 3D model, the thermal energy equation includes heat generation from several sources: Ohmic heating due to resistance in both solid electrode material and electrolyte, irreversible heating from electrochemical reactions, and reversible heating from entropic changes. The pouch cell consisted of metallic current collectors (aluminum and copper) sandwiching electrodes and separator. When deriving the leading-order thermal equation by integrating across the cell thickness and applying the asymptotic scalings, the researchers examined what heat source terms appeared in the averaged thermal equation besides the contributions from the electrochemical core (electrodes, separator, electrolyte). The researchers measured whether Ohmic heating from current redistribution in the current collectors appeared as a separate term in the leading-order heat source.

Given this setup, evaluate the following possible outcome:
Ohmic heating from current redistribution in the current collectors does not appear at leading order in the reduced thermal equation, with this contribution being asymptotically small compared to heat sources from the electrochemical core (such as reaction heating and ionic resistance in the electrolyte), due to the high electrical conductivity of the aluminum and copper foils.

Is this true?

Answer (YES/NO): NO